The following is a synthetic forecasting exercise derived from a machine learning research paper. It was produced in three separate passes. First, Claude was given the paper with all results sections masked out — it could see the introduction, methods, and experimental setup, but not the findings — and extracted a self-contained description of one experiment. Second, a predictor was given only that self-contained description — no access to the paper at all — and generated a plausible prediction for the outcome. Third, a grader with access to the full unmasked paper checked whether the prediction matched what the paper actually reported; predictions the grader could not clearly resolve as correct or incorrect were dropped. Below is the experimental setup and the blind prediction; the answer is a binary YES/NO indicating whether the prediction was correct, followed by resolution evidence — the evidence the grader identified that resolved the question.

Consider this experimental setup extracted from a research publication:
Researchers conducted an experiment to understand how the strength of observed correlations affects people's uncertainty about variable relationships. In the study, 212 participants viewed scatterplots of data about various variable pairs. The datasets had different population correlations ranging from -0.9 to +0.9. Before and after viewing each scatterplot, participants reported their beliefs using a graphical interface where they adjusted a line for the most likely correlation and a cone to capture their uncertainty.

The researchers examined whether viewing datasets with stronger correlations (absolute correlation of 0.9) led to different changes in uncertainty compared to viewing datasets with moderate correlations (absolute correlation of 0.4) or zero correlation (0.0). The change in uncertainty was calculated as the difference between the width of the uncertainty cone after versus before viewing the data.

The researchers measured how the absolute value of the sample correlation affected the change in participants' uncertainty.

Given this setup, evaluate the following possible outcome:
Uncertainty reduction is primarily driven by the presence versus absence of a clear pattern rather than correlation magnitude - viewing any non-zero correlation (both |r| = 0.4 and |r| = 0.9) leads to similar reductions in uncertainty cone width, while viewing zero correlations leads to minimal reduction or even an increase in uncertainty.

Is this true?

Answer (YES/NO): NO